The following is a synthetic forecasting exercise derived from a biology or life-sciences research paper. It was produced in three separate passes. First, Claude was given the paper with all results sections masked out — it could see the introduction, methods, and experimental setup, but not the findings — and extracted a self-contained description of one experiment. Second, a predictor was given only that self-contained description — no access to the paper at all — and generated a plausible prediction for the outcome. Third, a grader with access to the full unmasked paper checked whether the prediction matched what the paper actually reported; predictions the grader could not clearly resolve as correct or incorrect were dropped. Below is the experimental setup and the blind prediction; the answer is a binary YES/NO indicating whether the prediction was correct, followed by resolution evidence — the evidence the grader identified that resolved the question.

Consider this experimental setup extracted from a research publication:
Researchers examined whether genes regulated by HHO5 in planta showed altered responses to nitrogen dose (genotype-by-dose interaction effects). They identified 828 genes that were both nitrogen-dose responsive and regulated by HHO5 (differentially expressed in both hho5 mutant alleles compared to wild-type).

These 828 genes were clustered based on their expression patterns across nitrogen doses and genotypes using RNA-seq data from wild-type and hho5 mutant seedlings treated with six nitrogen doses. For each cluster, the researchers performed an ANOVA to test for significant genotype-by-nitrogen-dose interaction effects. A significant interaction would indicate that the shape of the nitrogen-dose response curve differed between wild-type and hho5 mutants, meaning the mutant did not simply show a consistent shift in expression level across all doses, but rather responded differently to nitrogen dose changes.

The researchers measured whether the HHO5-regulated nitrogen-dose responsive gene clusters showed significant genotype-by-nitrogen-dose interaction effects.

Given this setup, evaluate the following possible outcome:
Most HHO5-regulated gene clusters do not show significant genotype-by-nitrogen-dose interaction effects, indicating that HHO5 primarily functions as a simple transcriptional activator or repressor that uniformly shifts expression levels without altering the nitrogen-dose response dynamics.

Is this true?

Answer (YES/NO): NO